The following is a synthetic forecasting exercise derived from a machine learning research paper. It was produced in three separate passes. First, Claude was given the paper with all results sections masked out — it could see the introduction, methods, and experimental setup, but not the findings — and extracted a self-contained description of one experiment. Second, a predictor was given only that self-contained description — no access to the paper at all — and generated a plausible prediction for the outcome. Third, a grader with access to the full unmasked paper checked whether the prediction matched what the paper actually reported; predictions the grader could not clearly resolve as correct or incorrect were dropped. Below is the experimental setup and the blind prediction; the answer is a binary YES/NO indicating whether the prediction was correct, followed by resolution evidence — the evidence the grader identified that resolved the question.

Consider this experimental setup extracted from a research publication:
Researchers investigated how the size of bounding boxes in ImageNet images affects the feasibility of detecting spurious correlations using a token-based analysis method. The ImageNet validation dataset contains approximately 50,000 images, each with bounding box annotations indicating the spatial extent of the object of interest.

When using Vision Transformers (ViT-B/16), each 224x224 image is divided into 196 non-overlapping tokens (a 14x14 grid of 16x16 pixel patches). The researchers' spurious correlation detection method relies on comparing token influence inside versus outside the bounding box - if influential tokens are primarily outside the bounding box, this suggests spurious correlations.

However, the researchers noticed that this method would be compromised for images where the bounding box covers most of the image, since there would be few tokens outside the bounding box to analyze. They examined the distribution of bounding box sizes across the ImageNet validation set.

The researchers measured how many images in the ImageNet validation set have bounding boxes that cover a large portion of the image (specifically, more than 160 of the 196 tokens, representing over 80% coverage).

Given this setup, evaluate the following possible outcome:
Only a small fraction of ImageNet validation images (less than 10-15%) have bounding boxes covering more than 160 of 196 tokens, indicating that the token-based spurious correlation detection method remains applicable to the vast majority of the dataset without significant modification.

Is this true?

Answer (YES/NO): NO